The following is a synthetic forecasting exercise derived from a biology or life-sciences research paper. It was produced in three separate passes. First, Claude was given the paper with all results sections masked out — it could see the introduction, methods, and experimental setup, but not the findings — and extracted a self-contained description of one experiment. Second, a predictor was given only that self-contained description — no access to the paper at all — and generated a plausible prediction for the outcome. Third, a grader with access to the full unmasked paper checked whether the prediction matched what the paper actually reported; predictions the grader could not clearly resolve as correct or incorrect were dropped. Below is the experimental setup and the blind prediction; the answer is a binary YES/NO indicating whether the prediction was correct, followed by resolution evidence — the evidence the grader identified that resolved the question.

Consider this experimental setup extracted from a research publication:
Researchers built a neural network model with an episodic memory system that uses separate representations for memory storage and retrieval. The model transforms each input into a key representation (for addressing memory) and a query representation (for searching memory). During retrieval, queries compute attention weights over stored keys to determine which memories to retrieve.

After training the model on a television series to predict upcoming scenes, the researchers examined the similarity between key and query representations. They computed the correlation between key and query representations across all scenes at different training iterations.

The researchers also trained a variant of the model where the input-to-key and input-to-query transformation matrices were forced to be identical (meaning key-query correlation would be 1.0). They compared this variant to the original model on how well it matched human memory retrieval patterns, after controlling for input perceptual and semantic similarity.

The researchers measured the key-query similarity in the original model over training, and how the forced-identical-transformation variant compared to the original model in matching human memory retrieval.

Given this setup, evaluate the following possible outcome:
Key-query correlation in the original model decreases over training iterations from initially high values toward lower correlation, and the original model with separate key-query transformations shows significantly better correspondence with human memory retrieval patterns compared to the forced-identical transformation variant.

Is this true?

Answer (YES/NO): NO